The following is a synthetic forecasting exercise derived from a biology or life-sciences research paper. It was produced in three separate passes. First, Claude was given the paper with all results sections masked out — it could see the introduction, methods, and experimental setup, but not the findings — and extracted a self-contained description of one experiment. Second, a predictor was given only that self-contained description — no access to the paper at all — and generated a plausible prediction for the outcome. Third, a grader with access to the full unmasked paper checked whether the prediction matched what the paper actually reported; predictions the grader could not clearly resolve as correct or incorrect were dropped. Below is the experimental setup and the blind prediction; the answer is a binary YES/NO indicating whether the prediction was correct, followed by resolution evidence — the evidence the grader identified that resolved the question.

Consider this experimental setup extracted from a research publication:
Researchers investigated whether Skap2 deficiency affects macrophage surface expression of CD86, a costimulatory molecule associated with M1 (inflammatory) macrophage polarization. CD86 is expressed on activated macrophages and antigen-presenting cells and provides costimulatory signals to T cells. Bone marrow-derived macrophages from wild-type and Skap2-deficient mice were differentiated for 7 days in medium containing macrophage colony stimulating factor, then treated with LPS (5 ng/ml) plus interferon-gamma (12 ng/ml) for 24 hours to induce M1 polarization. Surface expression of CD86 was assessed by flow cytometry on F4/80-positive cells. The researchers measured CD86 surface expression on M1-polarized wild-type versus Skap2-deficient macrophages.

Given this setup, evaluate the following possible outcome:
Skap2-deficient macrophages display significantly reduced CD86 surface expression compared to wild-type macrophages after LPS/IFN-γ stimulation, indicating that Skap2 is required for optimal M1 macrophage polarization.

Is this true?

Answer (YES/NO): NO